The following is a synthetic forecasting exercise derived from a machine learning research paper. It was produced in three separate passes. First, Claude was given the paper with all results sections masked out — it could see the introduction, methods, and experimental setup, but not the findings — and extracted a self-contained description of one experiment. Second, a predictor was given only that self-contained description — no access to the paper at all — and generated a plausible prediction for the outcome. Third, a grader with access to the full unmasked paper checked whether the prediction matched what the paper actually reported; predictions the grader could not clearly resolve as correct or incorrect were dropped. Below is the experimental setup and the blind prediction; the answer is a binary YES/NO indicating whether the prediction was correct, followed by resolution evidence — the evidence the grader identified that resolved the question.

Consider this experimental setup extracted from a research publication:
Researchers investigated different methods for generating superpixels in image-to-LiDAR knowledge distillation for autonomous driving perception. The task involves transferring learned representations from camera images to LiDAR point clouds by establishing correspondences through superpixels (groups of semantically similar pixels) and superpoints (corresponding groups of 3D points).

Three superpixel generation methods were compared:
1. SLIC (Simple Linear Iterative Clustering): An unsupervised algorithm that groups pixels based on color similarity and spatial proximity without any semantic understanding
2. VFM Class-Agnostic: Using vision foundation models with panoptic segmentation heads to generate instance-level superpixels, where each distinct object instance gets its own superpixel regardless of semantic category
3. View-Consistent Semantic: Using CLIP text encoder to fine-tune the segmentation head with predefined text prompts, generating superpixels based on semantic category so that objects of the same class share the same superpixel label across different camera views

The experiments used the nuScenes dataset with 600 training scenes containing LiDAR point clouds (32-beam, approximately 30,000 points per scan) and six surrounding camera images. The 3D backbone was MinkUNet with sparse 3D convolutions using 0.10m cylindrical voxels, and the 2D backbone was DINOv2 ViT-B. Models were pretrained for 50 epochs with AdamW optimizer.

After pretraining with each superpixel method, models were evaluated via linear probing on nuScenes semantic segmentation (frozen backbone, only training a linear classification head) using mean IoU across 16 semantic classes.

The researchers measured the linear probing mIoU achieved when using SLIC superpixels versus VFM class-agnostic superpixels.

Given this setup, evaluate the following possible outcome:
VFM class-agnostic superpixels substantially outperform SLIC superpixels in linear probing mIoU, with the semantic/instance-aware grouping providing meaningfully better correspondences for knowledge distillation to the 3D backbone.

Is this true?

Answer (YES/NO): YES